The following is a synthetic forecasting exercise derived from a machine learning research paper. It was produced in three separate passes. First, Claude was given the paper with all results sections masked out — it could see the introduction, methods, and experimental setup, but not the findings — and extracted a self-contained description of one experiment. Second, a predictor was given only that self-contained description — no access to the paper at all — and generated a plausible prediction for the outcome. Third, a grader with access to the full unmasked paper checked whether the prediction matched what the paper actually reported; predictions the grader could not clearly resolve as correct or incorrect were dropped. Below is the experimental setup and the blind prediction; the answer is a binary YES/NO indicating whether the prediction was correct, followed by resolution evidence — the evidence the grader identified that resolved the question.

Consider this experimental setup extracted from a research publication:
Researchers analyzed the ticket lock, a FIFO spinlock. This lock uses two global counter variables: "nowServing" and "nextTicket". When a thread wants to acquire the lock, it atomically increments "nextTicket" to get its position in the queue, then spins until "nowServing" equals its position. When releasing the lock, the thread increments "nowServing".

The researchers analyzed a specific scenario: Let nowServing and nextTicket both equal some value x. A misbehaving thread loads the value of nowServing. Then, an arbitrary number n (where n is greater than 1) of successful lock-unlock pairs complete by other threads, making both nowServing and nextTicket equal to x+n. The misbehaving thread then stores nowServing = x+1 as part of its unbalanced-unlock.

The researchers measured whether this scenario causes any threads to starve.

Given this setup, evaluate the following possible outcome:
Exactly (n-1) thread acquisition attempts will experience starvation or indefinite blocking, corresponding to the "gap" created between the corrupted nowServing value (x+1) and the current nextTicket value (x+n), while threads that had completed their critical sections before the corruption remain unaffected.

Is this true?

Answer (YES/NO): NO